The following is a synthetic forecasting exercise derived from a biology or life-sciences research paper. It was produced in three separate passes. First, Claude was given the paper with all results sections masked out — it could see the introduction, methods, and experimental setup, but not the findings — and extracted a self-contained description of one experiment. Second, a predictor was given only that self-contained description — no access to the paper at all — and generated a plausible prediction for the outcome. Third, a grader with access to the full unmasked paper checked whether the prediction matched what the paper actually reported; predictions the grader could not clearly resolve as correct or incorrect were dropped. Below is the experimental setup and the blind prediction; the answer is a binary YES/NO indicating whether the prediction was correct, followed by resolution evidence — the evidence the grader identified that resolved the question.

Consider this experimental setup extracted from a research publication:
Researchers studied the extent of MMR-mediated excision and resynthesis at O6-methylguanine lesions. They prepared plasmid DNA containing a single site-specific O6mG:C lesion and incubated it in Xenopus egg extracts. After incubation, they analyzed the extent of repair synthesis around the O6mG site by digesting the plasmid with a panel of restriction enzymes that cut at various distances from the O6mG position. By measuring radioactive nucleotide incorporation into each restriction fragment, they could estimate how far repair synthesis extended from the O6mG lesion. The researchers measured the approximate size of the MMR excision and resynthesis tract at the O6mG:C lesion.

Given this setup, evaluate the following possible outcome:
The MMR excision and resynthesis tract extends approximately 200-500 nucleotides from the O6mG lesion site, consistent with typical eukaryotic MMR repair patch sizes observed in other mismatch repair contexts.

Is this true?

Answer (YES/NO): NO